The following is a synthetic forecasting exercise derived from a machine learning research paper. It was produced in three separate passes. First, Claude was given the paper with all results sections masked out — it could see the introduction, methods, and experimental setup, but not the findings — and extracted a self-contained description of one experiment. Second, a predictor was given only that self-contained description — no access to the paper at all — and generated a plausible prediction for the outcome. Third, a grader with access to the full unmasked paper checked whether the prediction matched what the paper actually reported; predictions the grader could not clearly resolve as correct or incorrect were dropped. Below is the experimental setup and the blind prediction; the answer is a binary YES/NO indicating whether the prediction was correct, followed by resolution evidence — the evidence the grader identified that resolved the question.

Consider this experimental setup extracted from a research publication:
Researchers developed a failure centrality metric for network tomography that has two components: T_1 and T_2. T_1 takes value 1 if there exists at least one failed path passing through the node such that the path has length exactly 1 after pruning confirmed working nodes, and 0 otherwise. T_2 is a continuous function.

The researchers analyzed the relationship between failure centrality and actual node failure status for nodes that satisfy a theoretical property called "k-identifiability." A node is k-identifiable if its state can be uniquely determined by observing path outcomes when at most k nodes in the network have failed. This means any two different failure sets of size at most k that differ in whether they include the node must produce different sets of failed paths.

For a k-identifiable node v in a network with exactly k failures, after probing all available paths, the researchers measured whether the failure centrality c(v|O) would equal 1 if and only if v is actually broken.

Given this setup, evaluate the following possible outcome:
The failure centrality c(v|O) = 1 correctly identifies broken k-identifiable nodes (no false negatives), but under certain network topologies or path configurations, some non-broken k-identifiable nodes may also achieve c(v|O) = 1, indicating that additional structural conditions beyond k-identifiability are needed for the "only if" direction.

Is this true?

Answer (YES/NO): NO